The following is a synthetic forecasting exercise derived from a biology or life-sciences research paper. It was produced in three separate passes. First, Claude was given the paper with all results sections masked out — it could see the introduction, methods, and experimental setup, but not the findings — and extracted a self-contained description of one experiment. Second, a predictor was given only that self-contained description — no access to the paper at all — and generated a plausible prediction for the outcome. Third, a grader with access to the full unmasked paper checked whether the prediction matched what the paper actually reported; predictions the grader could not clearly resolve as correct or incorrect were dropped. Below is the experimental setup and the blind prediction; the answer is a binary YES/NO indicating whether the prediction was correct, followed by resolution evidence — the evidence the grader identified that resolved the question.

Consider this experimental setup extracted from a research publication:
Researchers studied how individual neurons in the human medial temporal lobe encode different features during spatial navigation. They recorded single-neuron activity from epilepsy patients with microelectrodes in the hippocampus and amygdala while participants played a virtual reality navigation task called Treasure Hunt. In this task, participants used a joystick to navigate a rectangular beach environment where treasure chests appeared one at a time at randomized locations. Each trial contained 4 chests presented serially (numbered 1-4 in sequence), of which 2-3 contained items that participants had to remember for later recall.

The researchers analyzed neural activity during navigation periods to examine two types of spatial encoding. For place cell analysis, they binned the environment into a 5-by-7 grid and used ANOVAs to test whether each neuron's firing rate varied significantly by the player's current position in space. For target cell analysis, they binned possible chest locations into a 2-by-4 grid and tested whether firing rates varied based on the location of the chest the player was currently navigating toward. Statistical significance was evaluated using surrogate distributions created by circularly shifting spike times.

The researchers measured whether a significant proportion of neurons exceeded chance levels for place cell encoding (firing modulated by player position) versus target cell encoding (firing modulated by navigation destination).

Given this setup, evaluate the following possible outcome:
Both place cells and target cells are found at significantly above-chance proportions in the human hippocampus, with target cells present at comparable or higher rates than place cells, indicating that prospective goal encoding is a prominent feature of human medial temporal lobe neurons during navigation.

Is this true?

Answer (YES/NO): NO